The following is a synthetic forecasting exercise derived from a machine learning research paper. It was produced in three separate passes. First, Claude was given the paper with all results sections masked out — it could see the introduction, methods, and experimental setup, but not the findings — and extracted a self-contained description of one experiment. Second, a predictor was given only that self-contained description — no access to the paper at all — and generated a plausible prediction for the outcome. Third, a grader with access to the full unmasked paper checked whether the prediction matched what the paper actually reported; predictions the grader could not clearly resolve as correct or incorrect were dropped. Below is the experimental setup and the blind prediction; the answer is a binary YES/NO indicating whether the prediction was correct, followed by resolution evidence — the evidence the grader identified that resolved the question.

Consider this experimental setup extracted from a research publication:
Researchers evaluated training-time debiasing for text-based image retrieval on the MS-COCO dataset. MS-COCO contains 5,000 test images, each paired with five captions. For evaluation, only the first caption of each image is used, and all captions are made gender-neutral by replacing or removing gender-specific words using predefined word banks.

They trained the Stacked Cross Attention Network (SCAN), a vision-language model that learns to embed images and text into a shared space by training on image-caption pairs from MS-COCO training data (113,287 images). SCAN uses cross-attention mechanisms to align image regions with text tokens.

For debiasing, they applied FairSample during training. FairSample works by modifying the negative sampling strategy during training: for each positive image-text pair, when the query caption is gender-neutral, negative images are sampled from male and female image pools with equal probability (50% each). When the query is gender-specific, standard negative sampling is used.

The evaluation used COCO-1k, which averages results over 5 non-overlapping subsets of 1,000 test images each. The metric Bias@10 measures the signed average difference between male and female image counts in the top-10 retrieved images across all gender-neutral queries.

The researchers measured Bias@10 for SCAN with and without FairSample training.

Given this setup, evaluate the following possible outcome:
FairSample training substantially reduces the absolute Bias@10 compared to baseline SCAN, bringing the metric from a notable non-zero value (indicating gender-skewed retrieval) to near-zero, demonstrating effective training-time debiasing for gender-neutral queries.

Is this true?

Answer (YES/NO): NO